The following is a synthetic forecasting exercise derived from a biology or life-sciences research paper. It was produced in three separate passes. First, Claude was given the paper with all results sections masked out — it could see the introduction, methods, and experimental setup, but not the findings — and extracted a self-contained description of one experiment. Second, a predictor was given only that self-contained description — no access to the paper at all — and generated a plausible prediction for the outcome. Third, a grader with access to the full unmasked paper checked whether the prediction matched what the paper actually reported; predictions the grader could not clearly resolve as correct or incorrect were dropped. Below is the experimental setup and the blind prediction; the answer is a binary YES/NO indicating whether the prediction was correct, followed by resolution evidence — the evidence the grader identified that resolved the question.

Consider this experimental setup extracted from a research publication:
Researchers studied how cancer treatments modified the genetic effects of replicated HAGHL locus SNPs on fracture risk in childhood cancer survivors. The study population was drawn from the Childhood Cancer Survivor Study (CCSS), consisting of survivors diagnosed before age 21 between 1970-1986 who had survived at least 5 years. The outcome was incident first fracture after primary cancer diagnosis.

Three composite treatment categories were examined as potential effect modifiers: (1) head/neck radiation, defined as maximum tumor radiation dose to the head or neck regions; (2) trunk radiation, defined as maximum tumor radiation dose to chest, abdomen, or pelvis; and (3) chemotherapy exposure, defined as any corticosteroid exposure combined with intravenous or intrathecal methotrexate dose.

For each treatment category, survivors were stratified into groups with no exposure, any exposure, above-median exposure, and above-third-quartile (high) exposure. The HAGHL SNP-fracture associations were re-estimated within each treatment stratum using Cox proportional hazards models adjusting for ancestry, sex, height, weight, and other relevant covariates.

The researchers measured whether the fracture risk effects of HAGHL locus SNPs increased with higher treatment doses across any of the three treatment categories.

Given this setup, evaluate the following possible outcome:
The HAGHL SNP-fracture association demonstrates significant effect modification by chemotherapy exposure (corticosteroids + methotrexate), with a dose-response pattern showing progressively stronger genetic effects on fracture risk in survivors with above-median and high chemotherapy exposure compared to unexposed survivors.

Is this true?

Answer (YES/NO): NO